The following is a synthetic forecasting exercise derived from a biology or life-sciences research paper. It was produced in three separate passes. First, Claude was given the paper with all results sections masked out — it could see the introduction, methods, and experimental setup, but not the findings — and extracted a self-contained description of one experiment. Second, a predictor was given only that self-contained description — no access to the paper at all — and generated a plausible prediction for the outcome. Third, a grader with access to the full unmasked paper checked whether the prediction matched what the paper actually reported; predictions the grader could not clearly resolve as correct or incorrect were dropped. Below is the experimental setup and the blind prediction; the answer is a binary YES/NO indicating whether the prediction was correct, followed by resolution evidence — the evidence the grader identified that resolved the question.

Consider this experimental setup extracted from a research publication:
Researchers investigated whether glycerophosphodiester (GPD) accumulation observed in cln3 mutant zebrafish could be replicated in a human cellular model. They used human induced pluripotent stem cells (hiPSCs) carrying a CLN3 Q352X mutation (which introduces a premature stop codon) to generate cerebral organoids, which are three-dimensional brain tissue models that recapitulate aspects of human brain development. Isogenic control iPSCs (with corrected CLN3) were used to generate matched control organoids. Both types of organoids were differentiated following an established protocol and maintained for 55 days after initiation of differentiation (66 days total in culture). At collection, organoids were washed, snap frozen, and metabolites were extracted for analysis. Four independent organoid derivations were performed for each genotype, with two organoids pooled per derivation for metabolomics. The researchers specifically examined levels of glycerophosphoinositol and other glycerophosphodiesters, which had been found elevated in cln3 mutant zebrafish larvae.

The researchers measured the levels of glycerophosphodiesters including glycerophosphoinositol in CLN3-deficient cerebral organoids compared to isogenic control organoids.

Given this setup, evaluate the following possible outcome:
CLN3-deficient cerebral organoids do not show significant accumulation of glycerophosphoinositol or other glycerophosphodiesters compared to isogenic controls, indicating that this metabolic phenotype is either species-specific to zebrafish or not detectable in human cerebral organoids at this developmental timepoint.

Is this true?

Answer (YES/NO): NO